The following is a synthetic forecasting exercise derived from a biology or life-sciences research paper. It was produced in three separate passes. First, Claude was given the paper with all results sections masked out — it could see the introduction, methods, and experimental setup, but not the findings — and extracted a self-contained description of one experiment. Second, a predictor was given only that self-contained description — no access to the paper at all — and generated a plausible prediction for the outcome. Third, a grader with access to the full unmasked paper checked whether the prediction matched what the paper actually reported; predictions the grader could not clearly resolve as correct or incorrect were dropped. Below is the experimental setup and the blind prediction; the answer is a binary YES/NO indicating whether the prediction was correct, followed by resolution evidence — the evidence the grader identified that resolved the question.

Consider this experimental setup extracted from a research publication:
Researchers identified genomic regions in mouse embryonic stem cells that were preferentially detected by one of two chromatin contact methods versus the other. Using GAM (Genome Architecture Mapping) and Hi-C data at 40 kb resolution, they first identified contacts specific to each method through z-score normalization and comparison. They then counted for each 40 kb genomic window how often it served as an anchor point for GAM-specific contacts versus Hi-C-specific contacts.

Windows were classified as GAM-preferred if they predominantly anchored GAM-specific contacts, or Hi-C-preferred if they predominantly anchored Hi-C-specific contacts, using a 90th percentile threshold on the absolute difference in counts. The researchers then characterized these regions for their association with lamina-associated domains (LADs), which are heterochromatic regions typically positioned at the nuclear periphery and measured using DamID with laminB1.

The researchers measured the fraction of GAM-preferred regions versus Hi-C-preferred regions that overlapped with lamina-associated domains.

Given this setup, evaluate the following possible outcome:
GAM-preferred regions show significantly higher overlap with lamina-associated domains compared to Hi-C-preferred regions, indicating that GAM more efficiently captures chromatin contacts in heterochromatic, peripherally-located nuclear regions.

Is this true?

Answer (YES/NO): NO